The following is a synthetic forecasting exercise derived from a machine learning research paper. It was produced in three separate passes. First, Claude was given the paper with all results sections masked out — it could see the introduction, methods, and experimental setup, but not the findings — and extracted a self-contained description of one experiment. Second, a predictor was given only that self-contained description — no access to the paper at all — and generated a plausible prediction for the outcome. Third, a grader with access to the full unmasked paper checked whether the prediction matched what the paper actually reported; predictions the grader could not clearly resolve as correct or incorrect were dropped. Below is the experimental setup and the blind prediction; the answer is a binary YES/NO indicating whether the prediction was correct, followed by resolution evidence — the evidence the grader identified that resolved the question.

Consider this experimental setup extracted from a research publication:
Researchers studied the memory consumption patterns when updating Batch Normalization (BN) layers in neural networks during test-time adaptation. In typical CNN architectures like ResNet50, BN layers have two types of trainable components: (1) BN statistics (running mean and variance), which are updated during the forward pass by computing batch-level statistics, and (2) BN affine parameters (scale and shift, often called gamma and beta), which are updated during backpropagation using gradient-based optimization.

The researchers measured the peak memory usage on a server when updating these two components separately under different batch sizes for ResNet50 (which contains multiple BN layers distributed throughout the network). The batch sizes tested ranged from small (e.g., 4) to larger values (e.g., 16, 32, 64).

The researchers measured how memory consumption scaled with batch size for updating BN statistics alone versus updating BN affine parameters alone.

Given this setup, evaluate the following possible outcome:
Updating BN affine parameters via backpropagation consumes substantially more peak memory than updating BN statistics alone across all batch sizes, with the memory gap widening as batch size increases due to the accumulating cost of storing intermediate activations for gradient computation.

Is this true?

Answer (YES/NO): YES